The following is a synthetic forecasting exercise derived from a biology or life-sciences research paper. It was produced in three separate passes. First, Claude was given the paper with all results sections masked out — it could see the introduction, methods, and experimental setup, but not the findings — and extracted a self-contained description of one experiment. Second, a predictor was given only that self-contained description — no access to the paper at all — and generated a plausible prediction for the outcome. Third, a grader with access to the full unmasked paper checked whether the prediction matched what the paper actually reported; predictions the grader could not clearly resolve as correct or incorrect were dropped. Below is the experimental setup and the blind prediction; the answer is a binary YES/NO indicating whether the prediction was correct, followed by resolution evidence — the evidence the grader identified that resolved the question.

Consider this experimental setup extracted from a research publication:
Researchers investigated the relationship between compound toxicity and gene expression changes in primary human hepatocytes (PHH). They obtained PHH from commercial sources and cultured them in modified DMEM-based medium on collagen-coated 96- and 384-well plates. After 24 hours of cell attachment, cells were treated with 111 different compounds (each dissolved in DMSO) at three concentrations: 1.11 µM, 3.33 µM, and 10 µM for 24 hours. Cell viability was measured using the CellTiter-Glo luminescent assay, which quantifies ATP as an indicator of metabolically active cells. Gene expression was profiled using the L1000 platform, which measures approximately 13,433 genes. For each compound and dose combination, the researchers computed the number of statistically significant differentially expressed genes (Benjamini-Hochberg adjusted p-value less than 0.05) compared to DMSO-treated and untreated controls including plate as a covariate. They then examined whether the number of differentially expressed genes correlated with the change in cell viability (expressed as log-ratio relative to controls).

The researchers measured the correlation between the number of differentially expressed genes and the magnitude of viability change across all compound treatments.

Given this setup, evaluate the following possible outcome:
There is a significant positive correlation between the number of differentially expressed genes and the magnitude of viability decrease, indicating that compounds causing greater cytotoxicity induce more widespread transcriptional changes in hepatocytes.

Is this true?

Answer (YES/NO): NO